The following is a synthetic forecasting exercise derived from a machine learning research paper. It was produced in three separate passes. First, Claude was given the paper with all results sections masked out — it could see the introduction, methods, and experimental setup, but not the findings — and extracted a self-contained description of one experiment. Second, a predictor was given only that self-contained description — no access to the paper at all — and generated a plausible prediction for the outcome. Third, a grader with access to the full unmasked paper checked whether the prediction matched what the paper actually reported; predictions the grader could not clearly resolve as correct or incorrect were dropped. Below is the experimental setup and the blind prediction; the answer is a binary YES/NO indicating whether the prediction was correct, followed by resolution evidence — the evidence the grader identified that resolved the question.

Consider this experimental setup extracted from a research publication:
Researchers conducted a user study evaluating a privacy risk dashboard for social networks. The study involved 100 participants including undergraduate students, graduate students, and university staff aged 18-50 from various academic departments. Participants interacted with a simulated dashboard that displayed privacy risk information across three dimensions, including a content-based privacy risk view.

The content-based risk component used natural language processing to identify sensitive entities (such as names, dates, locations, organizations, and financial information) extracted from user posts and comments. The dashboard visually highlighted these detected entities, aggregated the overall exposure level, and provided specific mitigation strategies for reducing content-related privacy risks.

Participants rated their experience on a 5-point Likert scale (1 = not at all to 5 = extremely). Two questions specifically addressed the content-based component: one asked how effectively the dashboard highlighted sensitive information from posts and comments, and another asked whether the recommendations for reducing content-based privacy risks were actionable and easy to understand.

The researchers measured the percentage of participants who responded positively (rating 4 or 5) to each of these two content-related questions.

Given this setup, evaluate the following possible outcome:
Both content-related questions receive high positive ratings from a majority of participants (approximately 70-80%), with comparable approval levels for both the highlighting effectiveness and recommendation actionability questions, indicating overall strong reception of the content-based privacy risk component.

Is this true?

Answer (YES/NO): YES